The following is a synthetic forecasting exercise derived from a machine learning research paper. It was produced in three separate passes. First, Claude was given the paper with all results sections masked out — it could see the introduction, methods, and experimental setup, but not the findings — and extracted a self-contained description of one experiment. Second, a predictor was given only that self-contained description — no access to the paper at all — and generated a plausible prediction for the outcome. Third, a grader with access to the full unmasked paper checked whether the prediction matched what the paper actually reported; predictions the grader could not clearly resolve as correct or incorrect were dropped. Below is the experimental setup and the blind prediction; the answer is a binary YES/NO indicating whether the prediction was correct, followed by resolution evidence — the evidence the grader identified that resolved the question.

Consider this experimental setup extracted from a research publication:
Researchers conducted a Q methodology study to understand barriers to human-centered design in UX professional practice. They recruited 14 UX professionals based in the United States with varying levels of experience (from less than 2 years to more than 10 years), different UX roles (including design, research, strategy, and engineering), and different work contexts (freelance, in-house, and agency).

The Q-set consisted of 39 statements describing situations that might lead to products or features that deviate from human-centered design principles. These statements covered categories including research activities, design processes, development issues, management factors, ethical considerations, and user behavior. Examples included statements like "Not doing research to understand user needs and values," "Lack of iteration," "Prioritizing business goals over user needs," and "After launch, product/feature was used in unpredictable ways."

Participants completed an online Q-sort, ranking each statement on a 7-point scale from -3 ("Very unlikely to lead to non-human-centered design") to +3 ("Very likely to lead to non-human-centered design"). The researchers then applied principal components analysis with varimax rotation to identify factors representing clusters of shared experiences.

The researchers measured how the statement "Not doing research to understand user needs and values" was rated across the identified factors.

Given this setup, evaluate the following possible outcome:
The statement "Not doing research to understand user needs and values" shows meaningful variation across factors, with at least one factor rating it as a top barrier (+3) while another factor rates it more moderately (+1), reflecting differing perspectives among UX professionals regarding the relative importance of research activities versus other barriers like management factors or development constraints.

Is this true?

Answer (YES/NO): NO